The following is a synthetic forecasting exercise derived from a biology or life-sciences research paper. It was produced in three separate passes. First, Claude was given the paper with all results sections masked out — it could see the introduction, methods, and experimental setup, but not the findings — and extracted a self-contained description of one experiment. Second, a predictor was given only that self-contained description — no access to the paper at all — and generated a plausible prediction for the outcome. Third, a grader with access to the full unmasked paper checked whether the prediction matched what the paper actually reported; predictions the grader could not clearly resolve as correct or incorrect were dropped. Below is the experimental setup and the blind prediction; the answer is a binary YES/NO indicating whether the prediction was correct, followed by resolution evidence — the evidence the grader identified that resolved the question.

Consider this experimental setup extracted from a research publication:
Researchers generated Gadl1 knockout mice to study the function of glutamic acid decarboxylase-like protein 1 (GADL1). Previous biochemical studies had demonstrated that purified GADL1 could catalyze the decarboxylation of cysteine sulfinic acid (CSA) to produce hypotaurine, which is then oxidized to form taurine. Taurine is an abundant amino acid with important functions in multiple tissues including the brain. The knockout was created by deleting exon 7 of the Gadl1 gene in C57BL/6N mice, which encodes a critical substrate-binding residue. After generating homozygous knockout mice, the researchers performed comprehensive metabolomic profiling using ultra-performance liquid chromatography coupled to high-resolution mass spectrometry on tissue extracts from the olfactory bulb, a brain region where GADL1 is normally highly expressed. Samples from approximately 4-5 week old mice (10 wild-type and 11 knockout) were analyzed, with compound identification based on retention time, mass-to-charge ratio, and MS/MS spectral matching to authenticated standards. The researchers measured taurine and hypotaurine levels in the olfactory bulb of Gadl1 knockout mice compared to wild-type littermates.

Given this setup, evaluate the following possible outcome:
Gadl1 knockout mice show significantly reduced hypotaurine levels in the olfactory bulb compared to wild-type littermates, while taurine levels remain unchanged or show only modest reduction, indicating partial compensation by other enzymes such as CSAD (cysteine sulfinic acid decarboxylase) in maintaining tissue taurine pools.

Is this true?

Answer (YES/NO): NO